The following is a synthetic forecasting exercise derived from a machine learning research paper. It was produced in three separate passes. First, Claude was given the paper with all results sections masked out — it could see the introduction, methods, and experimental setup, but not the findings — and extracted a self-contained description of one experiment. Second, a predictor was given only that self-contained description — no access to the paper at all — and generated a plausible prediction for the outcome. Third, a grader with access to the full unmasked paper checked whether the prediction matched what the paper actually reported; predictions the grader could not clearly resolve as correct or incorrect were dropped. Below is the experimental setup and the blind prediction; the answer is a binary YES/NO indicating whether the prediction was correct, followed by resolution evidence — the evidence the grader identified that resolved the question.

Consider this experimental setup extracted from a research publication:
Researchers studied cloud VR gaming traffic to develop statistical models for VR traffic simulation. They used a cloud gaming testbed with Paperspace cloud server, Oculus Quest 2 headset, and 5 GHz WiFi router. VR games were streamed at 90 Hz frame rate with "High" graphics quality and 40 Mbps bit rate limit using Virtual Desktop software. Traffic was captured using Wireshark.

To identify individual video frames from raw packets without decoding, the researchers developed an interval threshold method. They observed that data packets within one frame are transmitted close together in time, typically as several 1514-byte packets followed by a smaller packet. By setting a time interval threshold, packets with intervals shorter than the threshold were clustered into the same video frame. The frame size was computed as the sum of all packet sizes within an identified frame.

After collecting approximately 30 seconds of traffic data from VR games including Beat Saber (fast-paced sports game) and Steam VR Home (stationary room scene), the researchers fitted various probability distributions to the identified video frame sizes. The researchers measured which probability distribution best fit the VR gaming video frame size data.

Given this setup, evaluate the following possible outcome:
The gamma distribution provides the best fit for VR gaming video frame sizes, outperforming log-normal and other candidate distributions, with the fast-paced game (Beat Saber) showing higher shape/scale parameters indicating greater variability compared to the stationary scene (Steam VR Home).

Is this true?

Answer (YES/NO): NO